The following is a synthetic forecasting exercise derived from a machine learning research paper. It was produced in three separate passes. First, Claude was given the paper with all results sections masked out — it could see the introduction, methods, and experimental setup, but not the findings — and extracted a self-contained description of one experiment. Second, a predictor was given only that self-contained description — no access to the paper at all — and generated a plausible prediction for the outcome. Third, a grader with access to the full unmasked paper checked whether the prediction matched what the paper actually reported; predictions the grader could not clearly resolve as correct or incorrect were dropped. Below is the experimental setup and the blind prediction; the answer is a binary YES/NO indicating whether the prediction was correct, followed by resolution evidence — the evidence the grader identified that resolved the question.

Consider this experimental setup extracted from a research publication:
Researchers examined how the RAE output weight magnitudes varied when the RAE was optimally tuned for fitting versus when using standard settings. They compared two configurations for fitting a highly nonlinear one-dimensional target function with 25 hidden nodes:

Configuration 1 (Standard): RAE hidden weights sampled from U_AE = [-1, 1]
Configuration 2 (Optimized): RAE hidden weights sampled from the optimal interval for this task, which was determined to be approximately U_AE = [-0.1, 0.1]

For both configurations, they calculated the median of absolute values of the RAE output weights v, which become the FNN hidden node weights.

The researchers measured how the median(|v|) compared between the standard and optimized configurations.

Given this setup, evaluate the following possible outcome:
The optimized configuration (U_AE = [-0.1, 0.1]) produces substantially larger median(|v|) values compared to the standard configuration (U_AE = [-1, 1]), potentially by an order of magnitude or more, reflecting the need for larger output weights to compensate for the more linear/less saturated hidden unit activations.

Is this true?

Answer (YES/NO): YES